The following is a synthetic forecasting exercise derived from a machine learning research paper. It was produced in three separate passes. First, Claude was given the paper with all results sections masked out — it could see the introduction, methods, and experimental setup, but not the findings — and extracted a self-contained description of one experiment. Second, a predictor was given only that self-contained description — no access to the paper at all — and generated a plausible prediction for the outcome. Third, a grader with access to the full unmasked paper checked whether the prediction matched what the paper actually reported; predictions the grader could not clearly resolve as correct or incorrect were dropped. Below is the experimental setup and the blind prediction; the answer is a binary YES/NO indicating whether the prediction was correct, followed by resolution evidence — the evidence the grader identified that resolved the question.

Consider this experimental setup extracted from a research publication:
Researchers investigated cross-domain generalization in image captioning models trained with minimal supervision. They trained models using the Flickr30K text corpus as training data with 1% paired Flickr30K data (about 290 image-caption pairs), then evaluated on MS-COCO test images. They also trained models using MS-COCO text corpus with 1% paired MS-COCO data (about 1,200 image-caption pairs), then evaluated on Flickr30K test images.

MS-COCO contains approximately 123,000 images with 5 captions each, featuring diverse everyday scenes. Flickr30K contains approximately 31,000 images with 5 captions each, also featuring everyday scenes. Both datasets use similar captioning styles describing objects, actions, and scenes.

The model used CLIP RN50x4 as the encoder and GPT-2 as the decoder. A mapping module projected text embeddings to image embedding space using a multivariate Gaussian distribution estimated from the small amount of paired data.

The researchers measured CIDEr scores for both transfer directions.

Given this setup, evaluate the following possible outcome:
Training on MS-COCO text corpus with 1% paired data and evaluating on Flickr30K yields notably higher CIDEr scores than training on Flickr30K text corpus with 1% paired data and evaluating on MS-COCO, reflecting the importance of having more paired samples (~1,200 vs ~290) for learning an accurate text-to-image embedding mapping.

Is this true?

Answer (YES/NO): NO